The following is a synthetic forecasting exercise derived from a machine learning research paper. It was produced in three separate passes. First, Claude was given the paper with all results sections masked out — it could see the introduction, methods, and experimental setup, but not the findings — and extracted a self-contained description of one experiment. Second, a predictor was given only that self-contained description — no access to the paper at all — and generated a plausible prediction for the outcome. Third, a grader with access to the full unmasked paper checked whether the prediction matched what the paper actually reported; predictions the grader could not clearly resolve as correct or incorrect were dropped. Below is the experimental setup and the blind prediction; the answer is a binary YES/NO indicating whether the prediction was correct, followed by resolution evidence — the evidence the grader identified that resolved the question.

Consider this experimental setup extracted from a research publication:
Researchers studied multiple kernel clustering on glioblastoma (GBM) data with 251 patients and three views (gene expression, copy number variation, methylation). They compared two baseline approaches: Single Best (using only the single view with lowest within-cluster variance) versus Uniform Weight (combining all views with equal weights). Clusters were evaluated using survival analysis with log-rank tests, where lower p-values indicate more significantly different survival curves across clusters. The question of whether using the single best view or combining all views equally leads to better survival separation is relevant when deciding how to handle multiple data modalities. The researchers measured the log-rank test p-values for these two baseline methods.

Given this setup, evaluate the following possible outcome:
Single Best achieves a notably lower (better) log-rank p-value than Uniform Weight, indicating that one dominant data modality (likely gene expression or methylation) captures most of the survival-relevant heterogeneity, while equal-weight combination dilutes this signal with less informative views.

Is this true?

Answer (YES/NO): NO